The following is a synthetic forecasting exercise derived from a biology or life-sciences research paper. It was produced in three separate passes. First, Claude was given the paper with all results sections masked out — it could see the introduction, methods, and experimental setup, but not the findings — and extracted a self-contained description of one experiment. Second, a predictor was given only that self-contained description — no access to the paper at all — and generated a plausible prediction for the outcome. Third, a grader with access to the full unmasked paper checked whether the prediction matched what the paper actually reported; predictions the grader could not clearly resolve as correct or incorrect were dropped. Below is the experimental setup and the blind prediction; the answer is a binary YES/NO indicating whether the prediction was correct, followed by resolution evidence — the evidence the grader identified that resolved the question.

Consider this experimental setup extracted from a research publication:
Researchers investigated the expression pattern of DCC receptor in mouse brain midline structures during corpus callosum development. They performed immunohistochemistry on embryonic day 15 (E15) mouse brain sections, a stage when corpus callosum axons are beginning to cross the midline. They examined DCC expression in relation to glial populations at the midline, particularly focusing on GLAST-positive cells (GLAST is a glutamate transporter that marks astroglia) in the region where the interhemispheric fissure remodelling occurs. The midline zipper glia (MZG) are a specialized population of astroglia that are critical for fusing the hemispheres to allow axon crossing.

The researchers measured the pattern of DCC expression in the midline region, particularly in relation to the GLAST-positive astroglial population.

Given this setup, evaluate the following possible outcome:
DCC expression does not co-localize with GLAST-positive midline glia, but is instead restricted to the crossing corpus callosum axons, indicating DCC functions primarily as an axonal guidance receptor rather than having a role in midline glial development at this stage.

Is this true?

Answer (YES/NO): NO